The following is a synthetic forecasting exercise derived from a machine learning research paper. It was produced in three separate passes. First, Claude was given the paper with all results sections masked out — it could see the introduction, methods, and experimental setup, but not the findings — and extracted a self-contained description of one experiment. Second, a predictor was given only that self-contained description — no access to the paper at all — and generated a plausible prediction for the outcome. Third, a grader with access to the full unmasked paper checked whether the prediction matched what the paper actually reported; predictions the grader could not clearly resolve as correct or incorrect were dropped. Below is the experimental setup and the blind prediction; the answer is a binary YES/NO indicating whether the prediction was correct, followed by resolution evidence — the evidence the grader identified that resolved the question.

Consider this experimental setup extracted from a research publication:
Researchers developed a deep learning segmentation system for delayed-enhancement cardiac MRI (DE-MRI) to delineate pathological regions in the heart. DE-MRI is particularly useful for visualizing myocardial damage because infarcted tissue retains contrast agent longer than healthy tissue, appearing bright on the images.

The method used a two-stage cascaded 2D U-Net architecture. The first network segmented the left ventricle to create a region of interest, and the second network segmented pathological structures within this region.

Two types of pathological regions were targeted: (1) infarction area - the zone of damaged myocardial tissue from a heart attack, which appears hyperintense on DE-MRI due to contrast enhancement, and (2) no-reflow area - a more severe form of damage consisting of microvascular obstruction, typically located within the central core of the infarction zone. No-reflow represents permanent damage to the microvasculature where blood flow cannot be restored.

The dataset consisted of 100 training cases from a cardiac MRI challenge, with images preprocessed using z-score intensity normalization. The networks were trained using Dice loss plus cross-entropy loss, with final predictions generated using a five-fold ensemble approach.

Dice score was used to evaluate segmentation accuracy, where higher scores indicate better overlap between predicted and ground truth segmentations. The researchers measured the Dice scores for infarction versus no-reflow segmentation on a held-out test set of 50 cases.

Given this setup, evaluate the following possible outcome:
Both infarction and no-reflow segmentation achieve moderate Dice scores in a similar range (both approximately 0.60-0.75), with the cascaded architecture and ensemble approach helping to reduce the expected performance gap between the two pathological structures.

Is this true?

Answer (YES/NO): NO